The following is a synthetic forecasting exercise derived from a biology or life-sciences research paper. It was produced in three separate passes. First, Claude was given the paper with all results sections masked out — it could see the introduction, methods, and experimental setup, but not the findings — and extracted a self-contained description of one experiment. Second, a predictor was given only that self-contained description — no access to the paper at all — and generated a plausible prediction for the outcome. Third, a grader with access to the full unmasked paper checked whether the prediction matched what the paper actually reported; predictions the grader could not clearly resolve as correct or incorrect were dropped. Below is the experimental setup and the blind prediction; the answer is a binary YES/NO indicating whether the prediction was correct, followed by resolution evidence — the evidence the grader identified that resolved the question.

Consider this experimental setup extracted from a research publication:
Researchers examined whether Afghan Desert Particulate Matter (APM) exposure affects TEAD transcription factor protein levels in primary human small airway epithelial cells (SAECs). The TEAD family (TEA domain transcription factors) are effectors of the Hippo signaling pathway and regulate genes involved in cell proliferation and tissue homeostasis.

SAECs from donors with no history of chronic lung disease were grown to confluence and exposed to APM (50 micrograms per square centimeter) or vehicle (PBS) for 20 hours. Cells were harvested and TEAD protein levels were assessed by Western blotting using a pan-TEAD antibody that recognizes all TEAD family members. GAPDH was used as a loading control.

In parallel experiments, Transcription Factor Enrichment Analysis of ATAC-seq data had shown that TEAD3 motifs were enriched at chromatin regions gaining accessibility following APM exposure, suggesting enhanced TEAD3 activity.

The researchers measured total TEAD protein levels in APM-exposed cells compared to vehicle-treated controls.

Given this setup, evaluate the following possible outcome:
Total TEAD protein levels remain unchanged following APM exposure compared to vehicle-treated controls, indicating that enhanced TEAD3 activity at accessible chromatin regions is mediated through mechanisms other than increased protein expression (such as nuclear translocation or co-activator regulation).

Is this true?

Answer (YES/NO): YES